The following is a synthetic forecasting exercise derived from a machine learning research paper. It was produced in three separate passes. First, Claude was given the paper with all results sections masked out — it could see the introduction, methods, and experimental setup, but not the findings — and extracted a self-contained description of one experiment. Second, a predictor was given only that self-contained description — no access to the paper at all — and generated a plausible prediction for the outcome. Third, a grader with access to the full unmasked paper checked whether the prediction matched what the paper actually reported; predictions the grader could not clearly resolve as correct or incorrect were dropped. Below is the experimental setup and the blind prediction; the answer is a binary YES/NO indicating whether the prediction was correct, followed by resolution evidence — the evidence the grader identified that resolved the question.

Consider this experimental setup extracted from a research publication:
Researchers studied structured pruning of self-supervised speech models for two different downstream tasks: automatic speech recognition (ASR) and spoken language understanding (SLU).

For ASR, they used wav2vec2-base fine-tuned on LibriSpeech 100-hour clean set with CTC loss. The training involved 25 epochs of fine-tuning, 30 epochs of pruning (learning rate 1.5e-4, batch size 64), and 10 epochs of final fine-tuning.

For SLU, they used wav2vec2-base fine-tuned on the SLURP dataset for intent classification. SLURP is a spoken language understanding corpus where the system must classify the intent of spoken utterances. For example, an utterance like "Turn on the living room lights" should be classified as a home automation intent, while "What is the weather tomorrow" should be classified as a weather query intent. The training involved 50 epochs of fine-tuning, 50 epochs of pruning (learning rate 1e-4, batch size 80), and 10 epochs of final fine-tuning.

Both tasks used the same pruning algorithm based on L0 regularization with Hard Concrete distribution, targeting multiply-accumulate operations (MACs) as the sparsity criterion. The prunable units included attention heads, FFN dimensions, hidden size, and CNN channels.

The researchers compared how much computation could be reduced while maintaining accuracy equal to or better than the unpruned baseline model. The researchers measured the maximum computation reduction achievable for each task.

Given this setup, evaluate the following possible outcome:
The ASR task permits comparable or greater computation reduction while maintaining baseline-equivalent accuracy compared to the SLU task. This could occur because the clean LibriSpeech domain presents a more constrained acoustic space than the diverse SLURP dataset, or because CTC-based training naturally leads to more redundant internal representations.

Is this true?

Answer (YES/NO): NO